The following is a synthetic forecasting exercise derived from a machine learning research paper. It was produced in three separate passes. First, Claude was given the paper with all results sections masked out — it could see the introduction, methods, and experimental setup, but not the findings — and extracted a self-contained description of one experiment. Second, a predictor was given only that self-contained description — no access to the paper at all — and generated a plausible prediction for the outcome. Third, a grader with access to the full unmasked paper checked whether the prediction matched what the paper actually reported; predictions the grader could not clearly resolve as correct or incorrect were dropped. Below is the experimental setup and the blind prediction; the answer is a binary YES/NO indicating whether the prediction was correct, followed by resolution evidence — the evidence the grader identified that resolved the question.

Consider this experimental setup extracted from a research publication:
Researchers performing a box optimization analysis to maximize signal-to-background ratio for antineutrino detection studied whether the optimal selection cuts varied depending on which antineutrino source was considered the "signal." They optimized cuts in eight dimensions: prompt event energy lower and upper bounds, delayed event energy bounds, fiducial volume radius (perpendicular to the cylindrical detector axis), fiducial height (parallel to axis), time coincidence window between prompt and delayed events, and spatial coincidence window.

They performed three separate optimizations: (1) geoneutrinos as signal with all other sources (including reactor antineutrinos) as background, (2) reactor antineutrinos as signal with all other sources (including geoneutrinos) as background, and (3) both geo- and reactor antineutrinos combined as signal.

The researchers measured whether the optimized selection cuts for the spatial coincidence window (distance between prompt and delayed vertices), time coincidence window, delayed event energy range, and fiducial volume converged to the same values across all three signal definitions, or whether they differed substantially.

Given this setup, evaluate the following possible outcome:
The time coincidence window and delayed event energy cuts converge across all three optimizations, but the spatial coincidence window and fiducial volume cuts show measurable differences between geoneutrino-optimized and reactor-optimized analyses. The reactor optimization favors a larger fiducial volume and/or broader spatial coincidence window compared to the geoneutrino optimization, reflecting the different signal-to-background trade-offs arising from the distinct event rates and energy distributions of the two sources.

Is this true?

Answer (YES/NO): NO